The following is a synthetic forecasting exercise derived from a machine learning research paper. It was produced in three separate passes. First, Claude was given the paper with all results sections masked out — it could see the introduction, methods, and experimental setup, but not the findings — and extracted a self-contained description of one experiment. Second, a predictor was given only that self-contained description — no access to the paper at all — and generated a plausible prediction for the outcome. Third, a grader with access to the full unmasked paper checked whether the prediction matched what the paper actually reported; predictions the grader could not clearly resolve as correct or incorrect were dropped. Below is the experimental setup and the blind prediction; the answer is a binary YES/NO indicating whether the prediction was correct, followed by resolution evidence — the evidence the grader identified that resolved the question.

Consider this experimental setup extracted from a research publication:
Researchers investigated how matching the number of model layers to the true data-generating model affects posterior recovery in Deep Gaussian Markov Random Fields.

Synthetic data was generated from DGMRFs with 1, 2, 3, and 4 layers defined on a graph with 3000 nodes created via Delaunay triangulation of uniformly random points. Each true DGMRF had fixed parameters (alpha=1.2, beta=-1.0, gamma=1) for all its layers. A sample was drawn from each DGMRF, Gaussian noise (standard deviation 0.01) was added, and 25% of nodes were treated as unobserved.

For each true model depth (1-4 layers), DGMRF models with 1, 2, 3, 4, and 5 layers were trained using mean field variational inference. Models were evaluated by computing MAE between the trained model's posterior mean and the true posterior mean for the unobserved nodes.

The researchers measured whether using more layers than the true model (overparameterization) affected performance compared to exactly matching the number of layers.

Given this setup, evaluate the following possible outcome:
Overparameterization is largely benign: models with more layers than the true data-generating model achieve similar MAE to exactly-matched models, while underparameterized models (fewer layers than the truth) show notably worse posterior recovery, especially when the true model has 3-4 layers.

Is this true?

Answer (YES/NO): YES